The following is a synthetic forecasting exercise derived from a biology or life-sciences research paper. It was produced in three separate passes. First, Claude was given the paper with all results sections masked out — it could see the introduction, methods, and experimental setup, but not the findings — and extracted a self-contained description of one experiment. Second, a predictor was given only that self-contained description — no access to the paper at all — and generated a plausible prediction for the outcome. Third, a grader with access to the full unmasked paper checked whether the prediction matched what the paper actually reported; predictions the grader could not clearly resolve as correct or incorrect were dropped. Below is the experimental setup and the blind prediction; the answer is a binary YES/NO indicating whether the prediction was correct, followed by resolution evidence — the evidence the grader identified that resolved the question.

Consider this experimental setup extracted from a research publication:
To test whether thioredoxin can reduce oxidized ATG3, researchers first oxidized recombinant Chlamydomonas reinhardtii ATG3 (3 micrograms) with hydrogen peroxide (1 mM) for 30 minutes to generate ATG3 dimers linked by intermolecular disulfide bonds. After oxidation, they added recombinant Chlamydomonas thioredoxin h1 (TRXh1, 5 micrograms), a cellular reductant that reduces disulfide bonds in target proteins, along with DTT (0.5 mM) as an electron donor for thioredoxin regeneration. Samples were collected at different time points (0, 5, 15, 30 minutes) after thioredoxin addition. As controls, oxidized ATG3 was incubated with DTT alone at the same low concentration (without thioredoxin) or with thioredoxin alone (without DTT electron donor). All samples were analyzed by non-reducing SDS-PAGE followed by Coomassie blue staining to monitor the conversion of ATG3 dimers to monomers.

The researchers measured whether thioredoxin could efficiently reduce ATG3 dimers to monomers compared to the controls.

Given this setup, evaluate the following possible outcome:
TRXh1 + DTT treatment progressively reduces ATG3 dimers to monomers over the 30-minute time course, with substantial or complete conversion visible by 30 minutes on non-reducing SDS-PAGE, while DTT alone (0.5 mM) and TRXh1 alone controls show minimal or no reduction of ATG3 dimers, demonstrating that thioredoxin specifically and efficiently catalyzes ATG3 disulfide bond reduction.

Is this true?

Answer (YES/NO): YES